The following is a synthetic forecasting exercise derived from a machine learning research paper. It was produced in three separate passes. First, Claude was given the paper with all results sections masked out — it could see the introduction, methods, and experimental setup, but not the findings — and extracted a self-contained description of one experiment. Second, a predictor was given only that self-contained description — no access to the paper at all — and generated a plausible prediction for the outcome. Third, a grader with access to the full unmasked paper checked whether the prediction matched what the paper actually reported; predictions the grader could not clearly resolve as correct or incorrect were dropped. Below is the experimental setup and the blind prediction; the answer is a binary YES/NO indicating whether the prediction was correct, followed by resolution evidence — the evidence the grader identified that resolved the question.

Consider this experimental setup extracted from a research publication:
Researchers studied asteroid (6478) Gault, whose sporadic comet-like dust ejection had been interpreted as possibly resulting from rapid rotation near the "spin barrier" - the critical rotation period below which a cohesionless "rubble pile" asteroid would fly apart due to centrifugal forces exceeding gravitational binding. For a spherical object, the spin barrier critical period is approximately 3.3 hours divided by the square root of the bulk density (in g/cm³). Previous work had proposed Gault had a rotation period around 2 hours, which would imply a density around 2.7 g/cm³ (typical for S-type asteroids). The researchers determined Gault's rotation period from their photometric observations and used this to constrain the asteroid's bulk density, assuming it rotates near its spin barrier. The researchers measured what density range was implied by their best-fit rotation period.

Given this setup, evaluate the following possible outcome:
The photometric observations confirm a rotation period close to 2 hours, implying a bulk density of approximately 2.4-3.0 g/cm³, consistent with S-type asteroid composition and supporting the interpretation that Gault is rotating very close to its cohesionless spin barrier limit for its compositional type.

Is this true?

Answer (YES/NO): NO